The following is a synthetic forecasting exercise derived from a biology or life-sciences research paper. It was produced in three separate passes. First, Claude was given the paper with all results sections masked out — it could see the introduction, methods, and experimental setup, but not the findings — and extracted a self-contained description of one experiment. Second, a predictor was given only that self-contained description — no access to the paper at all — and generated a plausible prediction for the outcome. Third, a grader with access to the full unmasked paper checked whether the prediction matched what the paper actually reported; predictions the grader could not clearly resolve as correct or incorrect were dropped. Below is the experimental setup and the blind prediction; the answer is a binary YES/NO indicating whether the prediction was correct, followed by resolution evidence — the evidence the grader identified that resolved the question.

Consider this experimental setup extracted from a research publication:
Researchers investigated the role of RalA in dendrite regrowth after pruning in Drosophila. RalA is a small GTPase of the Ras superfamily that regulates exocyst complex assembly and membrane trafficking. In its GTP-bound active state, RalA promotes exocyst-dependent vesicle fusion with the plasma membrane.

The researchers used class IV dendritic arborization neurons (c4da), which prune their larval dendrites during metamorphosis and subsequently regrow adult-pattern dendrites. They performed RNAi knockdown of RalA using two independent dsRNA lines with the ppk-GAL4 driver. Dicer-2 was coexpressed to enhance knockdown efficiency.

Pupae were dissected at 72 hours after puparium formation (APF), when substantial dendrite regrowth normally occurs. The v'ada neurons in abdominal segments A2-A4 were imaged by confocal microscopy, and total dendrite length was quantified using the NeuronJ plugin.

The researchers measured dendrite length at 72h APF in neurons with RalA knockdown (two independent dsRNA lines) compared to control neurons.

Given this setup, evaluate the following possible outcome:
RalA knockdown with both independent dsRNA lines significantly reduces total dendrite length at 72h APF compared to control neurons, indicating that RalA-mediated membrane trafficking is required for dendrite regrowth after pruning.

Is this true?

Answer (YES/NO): YES